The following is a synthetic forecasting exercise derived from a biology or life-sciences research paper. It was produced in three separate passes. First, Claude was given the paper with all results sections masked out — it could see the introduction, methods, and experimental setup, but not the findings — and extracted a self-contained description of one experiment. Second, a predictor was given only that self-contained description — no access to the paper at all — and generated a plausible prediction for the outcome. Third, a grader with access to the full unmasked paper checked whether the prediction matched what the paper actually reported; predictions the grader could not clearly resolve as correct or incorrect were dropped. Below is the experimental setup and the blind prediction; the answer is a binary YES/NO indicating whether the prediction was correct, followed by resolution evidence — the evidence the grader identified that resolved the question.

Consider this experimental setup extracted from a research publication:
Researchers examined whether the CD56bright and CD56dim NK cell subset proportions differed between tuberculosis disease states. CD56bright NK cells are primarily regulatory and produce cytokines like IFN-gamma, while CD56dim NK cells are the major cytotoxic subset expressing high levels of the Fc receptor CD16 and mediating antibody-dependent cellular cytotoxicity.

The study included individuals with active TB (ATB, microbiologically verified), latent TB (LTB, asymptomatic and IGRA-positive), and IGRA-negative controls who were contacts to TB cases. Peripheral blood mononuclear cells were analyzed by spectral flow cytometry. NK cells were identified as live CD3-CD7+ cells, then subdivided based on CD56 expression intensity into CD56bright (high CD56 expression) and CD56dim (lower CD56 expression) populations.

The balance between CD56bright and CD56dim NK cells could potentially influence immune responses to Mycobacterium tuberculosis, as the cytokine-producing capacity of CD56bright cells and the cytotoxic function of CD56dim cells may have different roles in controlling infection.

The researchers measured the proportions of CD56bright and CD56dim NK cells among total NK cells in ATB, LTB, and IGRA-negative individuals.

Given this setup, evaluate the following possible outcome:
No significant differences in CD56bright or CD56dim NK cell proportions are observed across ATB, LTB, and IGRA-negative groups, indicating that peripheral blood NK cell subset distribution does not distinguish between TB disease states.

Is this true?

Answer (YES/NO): YES